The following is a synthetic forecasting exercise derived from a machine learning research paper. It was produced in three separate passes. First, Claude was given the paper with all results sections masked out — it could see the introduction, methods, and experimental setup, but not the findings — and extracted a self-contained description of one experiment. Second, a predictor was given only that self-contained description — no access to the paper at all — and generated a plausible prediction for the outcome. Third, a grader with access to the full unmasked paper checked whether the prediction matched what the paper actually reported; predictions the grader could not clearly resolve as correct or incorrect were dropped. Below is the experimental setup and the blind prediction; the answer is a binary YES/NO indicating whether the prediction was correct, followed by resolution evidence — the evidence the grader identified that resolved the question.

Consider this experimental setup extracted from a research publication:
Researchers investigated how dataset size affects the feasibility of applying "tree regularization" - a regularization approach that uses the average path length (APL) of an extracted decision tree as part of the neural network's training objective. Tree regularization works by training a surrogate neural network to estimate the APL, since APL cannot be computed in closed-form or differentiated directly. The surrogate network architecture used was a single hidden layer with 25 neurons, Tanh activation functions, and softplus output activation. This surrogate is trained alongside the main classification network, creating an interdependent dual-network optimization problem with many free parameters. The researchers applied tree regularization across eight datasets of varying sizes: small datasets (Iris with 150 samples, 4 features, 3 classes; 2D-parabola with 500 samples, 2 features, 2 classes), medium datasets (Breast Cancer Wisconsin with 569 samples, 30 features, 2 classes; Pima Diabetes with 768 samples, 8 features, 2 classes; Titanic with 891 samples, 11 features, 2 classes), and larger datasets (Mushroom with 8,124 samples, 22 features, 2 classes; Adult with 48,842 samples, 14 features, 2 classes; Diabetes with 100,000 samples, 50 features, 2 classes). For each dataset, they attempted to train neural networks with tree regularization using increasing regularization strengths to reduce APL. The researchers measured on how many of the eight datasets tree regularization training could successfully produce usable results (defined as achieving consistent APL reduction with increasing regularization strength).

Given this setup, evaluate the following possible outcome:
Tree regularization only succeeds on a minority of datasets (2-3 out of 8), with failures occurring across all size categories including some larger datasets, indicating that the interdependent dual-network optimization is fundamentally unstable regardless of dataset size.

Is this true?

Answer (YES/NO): NO